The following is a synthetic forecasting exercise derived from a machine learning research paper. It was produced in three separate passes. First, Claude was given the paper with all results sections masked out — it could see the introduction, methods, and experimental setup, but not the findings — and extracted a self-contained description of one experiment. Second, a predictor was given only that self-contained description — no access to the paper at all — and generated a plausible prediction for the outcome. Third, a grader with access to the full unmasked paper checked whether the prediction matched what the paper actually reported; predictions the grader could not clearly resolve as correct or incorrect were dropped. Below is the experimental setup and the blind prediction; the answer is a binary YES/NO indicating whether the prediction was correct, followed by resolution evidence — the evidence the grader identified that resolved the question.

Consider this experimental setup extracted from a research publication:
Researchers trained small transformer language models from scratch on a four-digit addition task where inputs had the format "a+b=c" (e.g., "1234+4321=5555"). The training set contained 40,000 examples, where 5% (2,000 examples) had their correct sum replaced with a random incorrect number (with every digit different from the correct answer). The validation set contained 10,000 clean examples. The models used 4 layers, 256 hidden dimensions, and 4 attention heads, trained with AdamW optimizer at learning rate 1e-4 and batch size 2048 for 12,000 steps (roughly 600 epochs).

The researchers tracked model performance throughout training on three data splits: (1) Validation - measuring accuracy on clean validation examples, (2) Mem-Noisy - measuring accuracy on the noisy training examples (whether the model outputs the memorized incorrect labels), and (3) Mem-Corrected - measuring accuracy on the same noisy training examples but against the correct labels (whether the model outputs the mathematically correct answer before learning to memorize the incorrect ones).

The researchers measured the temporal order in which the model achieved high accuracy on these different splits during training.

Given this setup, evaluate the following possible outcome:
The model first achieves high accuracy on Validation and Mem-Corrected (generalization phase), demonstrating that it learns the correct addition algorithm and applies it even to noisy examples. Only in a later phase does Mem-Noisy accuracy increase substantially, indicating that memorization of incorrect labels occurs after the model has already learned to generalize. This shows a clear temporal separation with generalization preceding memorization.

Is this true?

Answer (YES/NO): YES